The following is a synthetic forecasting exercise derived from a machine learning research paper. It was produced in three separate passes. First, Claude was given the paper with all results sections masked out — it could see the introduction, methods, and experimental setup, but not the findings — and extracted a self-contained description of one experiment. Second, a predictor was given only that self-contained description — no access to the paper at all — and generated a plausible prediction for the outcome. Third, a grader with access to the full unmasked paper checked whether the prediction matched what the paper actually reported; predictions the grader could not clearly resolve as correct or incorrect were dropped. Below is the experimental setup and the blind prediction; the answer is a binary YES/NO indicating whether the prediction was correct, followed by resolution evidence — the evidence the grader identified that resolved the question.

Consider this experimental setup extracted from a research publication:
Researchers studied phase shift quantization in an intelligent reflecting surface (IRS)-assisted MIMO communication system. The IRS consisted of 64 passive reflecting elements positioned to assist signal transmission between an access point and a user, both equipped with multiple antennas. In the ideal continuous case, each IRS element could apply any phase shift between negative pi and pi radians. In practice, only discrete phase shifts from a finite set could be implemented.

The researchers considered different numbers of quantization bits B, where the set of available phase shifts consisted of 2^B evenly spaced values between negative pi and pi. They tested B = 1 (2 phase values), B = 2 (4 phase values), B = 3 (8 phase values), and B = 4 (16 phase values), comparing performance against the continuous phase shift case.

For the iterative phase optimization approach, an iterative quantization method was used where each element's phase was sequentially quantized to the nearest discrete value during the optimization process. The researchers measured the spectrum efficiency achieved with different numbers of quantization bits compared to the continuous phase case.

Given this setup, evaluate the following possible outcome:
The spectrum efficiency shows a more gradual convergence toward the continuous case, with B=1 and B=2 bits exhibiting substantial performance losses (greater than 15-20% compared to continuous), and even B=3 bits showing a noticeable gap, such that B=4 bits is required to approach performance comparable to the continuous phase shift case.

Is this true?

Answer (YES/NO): NO